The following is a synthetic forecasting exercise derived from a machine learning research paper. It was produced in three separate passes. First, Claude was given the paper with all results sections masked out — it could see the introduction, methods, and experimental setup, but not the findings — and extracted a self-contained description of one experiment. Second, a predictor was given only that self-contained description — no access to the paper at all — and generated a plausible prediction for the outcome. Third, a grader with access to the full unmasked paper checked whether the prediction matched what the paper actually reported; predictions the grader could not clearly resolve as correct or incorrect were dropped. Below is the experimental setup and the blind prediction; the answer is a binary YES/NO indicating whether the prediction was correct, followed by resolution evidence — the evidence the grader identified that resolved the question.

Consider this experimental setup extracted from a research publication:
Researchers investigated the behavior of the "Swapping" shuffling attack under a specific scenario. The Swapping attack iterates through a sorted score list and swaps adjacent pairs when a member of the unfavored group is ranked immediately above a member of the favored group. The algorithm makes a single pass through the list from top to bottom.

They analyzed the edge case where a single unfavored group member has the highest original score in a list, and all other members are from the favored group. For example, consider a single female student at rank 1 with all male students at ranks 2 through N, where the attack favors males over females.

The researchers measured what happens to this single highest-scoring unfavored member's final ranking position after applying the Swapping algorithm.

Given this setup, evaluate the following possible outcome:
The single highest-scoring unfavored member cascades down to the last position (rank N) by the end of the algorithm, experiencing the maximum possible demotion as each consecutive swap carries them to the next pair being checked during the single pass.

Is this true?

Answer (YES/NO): YES